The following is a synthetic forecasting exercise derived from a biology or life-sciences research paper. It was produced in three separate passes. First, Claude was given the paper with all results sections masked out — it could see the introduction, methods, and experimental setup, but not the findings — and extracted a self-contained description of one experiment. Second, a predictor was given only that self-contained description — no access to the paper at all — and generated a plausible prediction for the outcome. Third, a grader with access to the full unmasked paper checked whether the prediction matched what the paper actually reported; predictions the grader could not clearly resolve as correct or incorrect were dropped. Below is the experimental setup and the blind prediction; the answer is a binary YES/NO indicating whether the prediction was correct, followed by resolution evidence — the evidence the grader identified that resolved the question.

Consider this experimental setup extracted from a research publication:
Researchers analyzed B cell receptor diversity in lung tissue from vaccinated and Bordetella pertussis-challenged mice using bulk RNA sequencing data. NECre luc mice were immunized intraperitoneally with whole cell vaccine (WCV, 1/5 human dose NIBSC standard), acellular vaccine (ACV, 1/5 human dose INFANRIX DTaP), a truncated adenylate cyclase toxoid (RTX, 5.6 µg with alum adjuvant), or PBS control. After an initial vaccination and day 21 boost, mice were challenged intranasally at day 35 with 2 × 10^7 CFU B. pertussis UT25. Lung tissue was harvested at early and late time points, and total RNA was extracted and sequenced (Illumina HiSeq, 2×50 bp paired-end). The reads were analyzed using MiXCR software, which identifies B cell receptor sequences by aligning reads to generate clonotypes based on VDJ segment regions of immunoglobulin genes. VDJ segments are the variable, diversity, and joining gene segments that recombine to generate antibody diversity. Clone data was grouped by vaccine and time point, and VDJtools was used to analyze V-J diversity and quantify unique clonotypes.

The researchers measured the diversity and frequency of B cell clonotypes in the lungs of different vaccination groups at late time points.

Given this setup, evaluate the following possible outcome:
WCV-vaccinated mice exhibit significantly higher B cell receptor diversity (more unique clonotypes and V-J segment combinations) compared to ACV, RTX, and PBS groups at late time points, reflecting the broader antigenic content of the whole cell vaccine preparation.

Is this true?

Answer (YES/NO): NO